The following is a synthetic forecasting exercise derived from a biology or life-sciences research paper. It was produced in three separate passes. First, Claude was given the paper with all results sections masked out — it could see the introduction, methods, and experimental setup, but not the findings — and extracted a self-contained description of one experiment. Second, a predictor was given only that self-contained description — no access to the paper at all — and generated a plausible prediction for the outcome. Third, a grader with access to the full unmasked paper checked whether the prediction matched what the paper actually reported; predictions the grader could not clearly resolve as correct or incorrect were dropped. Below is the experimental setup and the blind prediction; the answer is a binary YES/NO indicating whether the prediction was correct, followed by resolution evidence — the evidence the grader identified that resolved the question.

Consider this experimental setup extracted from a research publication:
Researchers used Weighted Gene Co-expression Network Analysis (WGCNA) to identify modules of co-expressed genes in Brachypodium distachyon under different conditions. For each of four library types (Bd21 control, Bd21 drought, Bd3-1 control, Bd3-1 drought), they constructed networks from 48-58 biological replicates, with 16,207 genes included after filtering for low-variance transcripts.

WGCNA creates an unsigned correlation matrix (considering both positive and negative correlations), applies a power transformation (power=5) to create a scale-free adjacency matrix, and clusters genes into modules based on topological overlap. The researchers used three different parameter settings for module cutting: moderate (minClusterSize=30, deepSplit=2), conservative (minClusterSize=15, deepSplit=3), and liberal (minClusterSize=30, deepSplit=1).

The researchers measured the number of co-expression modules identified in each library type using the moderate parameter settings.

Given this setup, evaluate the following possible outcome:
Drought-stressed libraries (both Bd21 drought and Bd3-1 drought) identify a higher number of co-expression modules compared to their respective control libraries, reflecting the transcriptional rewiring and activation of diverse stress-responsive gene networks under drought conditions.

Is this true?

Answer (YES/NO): NO